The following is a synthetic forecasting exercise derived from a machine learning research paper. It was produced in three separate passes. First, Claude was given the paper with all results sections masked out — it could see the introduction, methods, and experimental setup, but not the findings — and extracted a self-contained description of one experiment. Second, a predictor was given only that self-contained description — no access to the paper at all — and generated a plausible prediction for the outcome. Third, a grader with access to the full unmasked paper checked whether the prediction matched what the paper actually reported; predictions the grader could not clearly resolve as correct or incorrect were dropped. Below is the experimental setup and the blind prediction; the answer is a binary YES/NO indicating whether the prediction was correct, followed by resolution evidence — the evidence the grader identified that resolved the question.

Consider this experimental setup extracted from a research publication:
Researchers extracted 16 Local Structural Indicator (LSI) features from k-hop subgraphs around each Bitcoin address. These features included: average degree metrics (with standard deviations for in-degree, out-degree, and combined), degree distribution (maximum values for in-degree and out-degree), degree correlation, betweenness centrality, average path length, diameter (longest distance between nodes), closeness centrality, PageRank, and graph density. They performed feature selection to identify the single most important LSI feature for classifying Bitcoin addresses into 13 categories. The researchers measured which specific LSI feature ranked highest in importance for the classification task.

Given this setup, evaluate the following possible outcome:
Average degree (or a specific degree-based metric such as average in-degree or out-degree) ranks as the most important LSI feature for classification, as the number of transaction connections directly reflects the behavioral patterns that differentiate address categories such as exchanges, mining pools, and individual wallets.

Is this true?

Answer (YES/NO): NO